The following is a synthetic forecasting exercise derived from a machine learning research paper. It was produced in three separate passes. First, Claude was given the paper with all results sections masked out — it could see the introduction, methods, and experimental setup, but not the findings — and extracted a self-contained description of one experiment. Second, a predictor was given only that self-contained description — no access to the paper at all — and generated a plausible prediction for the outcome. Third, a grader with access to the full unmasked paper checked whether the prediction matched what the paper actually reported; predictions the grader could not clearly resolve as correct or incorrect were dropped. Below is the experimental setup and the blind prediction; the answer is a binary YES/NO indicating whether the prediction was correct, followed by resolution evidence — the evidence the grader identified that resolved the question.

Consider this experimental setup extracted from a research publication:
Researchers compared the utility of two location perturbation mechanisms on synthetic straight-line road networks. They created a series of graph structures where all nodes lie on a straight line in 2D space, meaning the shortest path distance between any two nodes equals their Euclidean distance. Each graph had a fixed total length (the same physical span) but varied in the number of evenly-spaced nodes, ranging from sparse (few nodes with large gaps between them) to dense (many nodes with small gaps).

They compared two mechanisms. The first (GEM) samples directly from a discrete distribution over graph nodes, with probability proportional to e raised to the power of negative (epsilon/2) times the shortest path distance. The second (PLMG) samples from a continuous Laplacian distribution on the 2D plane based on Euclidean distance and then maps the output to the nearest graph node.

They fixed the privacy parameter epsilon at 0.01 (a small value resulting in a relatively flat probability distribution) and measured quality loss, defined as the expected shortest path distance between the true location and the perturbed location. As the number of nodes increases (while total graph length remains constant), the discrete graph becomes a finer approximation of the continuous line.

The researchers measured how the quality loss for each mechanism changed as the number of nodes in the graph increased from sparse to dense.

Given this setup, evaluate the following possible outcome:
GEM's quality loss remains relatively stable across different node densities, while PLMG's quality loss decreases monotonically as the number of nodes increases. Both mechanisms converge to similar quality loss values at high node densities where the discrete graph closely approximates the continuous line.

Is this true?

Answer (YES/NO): NO